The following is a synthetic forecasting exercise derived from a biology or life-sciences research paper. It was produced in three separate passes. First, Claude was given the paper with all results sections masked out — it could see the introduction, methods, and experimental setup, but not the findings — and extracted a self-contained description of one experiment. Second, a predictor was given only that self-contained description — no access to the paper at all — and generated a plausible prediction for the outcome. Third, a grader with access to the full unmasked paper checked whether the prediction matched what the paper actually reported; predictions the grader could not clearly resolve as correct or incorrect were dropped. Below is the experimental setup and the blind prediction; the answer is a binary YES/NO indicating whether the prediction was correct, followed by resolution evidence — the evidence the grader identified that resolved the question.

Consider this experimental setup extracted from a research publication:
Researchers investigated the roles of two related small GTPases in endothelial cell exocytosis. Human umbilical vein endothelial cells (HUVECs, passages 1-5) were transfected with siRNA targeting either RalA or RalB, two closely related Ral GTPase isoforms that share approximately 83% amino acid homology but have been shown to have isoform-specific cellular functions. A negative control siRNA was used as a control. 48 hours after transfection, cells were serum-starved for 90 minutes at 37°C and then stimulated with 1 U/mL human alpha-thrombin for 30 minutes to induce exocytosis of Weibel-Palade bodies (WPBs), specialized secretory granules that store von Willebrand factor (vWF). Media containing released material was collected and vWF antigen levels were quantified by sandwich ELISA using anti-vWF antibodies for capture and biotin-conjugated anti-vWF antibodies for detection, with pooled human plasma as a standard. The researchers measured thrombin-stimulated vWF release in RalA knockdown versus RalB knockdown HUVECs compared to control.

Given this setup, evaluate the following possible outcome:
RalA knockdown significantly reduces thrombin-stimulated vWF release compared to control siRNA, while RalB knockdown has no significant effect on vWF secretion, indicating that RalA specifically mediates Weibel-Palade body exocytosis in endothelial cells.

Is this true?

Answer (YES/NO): NO